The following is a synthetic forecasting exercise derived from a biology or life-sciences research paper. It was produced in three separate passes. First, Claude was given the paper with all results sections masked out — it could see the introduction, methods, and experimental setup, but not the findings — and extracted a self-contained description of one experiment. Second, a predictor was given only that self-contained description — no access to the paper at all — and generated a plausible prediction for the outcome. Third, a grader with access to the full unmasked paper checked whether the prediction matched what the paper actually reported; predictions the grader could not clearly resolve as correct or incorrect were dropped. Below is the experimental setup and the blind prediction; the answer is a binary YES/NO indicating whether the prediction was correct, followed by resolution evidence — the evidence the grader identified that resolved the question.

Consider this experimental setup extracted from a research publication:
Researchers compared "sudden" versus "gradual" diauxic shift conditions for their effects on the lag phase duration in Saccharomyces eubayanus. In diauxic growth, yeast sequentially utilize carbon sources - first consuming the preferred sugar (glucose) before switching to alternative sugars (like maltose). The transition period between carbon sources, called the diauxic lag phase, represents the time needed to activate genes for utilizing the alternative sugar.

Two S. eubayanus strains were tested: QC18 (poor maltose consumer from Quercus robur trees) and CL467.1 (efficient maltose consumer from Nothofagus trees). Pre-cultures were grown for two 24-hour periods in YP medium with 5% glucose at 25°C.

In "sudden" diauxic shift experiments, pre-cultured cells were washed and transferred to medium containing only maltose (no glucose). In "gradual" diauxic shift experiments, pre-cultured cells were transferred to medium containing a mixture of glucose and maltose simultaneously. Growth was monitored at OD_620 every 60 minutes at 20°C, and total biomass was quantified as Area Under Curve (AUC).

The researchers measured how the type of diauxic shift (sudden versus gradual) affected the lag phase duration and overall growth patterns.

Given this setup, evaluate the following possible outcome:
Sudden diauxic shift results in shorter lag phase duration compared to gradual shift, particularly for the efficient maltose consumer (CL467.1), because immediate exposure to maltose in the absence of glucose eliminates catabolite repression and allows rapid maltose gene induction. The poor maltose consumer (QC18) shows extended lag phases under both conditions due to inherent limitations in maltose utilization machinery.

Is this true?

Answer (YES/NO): NO